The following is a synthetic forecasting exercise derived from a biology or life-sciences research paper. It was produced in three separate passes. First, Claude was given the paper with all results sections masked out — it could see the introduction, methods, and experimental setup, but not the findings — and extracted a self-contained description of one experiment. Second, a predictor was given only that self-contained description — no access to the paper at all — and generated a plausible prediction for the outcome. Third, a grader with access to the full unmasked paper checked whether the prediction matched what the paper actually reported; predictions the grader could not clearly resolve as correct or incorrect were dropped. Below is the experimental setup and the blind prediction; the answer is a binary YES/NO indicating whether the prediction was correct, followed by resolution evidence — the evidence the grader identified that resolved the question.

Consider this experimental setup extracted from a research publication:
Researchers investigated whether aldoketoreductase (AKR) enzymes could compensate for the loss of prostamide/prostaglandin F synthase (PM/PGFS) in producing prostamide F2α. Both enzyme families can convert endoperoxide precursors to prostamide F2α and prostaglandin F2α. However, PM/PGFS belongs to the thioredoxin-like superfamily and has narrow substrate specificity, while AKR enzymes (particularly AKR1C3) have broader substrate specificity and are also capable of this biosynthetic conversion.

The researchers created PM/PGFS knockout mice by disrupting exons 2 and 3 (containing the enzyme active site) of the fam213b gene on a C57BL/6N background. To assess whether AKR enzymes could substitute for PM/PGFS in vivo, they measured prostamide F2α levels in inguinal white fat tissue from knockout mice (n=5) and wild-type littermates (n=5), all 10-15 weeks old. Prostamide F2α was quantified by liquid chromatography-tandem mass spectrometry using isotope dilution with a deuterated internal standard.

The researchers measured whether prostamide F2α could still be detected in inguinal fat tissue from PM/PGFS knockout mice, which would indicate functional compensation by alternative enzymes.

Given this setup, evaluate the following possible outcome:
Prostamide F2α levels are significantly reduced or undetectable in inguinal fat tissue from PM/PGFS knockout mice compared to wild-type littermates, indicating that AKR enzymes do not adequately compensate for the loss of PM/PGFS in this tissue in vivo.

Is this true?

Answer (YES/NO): YES